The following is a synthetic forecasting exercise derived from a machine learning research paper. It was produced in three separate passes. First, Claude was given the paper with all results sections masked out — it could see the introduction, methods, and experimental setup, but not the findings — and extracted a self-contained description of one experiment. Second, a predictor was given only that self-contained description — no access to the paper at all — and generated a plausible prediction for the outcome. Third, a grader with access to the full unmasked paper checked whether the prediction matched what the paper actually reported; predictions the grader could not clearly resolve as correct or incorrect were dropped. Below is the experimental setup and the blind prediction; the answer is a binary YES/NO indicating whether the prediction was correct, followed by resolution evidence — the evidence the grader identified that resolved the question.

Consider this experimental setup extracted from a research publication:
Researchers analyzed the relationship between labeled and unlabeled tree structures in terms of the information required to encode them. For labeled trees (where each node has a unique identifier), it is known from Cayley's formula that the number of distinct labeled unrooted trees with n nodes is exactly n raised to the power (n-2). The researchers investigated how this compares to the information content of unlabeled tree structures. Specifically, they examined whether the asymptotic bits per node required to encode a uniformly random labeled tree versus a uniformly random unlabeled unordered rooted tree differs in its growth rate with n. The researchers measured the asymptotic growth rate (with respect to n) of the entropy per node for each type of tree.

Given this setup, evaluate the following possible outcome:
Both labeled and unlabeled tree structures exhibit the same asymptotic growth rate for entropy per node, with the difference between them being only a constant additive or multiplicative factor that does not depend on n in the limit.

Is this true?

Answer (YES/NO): NO